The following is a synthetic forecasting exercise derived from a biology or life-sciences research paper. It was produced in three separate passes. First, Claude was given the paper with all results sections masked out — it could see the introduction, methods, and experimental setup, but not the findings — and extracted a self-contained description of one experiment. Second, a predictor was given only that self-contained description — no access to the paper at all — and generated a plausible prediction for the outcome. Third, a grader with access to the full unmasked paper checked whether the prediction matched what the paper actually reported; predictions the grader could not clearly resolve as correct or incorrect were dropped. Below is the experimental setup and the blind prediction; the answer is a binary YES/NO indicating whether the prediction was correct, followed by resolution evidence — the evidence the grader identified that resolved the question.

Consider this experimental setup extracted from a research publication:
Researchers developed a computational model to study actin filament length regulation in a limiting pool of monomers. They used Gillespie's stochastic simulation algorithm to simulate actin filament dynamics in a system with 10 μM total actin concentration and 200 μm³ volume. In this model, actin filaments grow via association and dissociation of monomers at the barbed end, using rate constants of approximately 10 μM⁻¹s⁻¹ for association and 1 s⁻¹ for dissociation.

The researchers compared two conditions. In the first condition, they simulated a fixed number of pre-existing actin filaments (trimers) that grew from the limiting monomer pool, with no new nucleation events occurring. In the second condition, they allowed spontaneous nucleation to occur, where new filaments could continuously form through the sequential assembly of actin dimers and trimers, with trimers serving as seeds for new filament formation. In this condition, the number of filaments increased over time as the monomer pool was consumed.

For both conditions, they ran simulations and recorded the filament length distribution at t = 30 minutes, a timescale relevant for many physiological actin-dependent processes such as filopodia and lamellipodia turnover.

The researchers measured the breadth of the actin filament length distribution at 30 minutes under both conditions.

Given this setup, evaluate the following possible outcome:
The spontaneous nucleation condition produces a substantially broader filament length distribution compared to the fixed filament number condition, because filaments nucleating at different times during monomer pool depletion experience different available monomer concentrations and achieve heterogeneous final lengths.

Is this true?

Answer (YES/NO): YES